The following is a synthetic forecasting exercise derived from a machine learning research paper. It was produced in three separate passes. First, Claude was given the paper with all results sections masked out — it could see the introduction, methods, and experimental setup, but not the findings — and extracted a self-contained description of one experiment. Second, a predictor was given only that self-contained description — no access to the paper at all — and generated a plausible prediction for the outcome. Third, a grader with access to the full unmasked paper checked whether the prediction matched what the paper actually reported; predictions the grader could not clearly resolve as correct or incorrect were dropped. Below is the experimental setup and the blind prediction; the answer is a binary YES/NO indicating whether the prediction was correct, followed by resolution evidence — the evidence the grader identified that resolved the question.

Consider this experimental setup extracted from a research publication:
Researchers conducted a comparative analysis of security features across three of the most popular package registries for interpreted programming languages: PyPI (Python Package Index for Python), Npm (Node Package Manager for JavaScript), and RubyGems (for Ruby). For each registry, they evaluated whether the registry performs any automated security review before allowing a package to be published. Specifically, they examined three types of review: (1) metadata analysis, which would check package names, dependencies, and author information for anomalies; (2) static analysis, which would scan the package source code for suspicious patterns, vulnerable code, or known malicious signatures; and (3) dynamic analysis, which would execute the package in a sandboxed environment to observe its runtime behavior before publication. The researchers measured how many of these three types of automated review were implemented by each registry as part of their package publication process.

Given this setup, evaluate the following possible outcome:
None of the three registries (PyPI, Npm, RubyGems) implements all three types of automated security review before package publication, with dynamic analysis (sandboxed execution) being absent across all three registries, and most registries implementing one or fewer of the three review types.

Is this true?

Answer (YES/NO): YES